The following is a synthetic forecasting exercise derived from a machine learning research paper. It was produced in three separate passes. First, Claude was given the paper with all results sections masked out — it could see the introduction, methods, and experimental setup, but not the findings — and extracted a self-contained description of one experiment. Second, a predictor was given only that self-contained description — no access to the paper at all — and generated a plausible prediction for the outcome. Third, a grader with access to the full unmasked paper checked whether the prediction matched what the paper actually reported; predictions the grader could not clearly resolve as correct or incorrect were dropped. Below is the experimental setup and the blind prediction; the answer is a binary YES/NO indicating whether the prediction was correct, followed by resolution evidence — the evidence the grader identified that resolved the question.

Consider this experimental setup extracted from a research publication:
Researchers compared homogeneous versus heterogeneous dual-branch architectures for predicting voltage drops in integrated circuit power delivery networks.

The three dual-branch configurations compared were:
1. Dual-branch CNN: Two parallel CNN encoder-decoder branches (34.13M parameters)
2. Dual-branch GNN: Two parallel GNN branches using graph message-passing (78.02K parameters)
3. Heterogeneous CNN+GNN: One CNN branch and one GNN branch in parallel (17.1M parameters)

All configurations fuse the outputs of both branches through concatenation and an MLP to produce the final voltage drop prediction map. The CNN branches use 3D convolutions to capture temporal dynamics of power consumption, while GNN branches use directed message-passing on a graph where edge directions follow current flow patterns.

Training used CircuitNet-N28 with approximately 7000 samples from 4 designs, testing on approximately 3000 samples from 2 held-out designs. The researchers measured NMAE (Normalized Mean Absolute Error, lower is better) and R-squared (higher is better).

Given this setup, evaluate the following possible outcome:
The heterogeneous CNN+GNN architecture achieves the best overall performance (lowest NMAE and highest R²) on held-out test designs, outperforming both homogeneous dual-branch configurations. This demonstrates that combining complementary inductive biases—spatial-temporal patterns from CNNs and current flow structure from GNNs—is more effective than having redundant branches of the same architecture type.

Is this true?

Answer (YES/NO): YES